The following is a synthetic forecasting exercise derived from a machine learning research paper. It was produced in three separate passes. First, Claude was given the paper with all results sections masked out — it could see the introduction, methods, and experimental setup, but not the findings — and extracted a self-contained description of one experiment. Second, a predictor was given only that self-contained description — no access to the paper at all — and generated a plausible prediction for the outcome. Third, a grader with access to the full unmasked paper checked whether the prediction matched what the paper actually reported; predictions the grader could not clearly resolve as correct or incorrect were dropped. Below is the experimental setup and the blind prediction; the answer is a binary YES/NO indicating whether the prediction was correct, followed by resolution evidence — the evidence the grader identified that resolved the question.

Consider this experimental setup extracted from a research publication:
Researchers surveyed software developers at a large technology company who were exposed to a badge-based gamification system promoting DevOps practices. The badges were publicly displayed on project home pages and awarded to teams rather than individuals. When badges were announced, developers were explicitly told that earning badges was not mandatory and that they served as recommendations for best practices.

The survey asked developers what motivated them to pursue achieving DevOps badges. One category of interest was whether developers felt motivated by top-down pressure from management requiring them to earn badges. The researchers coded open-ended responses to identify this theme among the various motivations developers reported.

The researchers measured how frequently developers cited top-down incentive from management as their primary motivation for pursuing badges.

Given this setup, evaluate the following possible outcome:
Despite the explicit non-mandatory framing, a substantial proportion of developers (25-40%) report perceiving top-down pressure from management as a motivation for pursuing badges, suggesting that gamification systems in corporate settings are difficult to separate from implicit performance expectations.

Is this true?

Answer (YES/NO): NO